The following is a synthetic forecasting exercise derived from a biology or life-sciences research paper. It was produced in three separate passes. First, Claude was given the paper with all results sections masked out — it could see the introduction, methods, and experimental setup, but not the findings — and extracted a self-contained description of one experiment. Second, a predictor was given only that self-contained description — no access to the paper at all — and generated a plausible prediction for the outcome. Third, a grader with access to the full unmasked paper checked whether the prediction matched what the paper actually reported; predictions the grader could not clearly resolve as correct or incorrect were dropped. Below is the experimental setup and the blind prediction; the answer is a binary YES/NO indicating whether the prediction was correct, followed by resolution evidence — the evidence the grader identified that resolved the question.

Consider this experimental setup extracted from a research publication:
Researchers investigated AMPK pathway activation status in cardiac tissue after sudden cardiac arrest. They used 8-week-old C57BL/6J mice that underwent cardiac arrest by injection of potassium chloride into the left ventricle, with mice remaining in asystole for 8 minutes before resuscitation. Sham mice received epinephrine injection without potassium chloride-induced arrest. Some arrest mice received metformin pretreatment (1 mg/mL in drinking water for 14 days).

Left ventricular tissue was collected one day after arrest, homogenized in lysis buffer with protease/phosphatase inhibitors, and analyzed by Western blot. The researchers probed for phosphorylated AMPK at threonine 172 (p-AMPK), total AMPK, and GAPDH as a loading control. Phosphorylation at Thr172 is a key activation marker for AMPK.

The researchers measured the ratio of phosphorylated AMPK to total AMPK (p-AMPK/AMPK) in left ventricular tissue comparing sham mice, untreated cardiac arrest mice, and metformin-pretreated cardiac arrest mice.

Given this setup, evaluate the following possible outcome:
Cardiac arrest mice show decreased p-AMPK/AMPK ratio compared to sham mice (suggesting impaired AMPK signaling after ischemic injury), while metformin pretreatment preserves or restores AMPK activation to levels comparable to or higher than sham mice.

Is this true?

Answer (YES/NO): YES